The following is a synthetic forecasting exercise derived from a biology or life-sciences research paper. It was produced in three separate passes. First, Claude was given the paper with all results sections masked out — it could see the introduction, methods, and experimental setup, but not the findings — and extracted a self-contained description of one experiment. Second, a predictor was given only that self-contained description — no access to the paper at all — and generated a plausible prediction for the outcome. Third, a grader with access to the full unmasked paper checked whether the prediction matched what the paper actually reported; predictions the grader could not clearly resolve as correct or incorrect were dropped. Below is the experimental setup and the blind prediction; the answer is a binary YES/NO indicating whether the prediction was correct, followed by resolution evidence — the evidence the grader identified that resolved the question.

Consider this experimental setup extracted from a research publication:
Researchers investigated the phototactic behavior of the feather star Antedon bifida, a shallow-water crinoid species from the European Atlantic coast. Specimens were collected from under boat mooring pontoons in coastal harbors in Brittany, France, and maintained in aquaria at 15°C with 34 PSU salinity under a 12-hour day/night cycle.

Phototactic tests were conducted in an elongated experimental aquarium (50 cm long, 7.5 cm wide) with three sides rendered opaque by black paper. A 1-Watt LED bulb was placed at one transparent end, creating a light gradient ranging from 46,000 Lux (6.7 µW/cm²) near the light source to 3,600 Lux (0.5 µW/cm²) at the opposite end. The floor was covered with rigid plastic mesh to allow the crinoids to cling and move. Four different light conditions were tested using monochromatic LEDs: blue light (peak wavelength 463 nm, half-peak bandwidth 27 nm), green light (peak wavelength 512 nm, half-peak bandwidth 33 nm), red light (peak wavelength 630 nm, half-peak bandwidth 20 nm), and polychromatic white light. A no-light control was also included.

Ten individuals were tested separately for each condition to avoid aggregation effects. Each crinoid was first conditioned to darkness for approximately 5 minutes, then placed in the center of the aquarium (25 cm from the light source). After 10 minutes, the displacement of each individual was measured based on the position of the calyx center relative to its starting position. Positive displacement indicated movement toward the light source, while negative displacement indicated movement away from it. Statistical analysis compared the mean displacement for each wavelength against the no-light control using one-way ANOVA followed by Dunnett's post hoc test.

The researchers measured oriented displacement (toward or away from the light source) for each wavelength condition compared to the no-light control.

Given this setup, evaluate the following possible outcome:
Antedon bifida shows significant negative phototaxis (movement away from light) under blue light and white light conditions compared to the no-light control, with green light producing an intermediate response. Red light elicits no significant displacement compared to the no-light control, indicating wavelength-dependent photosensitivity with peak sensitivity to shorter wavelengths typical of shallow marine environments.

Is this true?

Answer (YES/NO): NO